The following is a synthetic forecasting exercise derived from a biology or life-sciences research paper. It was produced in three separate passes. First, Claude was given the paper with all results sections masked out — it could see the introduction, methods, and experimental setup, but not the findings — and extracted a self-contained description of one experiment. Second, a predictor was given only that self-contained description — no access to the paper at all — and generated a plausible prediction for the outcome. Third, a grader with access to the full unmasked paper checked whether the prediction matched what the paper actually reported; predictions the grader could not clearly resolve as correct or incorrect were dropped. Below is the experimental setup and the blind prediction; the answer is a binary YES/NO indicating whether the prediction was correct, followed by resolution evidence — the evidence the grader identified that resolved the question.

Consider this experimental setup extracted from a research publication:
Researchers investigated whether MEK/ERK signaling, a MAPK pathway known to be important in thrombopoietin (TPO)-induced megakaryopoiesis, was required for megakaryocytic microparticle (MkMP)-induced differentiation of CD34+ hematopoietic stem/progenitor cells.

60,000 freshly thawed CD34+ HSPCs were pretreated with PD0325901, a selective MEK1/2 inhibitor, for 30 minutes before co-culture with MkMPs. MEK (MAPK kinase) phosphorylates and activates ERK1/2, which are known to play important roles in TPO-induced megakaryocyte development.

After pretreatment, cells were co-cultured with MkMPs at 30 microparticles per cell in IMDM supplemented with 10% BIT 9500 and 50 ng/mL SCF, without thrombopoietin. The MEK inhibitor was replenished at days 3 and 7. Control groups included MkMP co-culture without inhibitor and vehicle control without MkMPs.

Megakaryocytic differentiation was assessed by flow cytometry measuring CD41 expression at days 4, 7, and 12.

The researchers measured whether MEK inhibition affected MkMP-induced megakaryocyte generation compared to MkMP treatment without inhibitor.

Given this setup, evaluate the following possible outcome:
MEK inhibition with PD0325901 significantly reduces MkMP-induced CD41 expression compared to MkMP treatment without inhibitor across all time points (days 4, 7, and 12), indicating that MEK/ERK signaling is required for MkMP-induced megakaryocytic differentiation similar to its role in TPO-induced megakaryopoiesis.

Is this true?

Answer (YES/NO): NO